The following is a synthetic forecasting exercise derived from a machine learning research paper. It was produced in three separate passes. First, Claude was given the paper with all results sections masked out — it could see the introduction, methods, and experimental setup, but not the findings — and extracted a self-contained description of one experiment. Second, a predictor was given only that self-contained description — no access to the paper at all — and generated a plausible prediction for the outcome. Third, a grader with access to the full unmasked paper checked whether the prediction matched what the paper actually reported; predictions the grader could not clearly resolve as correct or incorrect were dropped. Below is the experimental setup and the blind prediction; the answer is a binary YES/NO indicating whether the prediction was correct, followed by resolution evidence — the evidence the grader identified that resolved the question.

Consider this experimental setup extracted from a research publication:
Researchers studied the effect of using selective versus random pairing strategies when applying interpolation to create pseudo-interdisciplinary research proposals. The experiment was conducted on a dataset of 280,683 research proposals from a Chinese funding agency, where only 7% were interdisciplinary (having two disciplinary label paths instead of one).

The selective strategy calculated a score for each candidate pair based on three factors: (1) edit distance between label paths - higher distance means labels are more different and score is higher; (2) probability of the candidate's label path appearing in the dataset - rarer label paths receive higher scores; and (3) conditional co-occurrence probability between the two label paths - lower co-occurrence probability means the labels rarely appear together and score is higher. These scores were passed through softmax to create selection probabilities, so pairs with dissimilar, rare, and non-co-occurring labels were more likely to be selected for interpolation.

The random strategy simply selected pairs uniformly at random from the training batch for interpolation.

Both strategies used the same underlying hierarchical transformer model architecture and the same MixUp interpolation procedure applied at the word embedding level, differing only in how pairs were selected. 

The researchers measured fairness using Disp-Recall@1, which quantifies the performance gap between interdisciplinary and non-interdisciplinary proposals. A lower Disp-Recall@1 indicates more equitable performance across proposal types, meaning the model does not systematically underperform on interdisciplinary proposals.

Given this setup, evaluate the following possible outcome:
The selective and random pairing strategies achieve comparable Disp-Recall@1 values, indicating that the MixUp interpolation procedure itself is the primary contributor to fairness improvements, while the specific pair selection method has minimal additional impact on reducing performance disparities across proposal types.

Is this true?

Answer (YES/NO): NO